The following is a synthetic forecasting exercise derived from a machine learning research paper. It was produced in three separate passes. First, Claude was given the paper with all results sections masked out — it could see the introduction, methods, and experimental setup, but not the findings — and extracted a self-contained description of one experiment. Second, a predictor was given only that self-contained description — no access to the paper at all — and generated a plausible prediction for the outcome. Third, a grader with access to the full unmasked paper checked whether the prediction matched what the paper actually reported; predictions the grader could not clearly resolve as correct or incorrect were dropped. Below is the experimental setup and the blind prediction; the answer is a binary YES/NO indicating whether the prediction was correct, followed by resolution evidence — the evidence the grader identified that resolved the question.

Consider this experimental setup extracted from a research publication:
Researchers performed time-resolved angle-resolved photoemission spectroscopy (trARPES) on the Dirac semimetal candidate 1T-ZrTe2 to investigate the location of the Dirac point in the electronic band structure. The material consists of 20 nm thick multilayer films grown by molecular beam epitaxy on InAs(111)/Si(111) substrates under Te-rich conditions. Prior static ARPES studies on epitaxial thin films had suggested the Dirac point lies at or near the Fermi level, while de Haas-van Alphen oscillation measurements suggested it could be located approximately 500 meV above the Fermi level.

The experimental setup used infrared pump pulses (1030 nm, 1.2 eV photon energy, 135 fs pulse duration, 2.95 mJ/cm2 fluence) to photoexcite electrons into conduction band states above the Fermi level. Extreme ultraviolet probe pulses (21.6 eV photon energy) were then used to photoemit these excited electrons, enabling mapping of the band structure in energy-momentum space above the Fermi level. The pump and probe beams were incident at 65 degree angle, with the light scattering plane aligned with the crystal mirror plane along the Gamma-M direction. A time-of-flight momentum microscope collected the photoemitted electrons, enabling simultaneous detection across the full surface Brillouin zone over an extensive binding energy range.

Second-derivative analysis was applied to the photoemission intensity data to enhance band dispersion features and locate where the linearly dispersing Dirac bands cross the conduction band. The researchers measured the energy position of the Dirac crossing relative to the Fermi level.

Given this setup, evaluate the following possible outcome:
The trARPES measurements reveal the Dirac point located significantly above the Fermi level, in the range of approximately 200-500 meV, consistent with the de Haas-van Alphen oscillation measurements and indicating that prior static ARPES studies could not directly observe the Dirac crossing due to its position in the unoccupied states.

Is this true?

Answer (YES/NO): YES